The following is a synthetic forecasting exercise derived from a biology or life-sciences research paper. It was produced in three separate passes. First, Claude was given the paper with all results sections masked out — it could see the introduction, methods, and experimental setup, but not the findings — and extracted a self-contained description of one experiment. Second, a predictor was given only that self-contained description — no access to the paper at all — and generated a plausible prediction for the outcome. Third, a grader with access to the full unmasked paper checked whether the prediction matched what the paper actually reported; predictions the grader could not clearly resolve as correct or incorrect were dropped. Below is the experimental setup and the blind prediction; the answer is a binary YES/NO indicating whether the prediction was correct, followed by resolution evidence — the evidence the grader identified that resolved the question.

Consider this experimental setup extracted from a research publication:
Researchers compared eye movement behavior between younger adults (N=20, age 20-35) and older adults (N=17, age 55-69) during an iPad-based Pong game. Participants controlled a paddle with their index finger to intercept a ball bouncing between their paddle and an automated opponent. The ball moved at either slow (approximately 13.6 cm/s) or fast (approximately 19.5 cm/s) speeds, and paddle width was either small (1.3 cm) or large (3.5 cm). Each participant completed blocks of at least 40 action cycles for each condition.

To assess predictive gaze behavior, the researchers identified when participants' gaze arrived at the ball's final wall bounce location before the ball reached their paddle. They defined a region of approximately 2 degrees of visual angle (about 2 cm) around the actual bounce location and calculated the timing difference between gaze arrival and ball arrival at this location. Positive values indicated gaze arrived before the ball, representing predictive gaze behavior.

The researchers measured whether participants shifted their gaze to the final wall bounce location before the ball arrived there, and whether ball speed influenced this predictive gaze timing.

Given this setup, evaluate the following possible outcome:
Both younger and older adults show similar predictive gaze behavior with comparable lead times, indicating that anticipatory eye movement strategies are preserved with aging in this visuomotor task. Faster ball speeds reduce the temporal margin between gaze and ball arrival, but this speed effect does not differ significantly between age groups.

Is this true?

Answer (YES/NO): NO